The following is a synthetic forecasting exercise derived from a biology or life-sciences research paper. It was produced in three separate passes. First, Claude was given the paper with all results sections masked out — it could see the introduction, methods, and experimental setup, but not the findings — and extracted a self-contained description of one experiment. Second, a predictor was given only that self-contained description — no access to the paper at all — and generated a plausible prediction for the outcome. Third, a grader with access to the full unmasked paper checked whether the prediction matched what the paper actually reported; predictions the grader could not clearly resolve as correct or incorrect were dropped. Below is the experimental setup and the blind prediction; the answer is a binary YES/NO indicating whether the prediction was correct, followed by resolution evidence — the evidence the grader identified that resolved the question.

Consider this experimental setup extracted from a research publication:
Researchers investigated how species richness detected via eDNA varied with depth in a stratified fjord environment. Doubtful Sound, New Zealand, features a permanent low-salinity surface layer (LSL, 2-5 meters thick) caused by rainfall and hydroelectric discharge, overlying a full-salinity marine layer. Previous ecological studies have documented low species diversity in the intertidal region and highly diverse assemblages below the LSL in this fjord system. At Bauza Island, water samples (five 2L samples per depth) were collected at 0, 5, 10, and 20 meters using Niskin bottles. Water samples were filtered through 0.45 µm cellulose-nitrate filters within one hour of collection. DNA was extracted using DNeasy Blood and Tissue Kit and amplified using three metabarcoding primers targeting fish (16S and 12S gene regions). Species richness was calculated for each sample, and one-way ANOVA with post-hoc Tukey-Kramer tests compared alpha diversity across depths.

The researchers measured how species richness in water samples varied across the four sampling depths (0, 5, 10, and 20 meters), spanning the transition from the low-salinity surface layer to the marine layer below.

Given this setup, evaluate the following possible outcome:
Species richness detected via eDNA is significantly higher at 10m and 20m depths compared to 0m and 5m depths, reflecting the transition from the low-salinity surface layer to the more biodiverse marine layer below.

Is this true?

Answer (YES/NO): NO